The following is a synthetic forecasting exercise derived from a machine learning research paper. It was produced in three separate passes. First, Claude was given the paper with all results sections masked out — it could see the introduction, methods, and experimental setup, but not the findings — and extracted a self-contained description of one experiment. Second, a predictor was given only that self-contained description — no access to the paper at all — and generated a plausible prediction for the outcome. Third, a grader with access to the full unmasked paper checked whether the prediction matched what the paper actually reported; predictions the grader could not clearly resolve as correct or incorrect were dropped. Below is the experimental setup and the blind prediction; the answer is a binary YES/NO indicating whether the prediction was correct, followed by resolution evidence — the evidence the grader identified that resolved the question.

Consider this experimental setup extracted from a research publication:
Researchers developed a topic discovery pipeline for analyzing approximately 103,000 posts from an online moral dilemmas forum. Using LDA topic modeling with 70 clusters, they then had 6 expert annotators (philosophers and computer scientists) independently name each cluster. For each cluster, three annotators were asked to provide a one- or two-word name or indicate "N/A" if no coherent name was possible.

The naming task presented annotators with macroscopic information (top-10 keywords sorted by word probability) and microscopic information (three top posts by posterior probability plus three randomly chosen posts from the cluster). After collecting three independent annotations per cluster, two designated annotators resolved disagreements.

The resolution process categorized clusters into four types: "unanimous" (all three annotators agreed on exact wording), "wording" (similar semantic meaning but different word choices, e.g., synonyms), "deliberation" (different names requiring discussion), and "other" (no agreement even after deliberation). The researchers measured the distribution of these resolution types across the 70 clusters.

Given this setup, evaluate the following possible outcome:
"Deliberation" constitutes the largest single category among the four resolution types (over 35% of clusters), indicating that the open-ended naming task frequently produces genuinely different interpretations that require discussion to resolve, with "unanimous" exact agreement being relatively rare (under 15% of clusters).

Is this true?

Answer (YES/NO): NO